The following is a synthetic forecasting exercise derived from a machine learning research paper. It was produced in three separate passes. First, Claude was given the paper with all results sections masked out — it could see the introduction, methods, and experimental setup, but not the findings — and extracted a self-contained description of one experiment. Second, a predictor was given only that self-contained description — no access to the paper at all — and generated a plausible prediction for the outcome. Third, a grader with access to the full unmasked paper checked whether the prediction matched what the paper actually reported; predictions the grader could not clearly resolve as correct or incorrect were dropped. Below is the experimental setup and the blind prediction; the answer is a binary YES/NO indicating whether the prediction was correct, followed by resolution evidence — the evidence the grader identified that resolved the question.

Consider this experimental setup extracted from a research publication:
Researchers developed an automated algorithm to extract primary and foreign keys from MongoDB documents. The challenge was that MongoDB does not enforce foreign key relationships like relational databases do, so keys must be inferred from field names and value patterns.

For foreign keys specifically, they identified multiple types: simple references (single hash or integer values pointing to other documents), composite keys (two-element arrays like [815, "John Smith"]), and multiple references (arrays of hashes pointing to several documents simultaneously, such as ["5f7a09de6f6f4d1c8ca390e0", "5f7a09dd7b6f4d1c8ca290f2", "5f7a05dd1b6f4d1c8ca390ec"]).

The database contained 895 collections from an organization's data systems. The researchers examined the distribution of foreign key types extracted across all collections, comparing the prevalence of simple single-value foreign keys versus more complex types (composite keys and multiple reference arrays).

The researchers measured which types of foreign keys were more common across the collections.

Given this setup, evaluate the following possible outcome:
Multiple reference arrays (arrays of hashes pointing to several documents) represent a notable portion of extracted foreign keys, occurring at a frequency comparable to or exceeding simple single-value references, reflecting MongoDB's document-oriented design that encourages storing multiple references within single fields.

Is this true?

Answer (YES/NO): YES